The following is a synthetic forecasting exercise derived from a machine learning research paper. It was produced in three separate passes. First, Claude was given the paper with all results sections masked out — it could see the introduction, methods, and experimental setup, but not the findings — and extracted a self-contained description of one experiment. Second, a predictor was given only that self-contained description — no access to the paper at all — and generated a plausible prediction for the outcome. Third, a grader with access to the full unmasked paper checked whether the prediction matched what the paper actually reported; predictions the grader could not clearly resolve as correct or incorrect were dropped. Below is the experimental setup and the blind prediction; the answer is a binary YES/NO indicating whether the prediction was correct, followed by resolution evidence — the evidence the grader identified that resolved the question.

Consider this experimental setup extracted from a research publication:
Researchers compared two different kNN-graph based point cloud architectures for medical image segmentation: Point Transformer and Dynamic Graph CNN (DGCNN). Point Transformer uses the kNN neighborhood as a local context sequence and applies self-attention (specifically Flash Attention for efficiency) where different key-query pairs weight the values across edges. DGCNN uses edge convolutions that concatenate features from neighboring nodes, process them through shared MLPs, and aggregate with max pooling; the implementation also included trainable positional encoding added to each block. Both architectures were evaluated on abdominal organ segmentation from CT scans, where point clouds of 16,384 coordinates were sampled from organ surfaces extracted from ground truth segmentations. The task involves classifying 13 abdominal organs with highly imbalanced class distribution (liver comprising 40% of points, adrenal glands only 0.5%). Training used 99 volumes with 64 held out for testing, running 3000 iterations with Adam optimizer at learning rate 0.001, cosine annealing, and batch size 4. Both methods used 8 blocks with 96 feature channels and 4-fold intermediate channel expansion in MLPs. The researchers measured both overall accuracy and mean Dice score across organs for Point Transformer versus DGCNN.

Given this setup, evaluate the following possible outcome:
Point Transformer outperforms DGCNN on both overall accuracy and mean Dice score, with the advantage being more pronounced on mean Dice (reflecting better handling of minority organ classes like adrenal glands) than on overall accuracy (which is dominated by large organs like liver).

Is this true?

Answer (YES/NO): NO